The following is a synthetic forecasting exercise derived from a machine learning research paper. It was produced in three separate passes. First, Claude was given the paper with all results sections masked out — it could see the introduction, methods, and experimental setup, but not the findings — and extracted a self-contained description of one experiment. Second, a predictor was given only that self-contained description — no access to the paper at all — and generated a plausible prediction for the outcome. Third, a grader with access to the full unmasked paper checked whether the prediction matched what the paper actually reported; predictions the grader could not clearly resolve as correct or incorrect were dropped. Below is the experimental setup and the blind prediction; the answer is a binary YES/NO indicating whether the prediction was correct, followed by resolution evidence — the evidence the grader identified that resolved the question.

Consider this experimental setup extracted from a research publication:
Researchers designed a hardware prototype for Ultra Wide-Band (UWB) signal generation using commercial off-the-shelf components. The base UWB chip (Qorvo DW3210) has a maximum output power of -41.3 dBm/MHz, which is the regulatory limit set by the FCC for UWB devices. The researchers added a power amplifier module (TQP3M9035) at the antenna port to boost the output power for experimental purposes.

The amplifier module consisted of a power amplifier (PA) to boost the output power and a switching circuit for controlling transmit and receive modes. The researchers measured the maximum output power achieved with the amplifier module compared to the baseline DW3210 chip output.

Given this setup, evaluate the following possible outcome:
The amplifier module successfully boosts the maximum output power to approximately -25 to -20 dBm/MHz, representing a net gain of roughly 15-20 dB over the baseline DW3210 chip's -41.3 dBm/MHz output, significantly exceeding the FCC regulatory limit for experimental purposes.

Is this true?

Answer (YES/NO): YES